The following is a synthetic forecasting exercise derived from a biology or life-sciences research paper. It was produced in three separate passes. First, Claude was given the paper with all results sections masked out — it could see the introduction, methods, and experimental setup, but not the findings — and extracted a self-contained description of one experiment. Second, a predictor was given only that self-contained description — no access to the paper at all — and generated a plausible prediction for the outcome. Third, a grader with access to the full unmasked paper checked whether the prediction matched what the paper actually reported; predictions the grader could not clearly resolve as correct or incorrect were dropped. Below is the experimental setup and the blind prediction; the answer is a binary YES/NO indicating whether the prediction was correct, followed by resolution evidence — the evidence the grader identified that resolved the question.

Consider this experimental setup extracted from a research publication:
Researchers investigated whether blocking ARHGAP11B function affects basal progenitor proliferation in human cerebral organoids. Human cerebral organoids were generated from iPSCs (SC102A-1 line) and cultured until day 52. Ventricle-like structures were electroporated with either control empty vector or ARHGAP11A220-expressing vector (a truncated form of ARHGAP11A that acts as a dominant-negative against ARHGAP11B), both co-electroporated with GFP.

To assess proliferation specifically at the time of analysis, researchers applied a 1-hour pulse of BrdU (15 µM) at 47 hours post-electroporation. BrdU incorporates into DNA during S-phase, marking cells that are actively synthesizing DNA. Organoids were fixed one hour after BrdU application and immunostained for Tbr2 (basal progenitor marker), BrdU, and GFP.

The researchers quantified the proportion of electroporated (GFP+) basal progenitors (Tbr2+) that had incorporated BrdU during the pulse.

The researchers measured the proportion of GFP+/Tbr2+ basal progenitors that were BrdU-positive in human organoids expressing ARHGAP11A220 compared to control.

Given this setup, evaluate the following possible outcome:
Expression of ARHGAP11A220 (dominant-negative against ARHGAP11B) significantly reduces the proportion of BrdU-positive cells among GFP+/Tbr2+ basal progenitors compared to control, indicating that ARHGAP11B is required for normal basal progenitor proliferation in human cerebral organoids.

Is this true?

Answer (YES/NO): YES